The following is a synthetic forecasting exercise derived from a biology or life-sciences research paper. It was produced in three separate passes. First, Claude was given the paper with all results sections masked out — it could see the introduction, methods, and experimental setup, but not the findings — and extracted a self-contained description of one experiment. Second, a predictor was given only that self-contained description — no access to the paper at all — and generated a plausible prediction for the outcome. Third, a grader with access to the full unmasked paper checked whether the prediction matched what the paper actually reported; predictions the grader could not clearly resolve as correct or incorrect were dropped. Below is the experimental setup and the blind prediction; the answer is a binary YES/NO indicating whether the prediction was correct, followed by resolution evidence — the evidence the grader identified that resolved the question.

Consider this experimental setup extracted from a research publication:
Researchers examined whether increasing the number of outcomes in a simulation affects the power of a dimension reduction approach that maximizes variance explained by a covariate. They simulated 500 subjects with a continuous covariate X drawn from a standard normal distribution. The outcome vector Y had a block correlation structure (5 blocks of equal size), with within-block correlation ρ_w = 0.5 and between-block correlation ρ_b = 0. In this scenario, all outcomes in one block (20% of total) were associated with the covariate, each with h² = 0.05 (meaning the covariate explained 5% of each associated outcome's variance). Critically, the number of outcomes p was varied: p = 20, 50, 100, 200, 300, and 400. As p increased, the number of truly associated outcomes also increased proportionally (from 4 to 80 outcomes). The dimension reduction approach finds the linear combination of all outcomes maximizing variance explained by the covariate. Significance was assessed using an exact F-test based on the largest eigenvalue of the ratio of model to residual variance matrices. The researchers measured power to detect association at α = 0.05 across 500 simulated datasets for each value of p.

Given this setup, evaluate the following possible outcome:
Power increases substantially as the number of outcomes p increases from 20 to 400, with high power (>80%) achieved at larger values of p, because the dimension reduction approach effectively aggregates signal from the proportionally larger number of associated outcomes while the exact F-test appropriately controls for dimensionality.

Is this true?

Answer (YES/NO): NO